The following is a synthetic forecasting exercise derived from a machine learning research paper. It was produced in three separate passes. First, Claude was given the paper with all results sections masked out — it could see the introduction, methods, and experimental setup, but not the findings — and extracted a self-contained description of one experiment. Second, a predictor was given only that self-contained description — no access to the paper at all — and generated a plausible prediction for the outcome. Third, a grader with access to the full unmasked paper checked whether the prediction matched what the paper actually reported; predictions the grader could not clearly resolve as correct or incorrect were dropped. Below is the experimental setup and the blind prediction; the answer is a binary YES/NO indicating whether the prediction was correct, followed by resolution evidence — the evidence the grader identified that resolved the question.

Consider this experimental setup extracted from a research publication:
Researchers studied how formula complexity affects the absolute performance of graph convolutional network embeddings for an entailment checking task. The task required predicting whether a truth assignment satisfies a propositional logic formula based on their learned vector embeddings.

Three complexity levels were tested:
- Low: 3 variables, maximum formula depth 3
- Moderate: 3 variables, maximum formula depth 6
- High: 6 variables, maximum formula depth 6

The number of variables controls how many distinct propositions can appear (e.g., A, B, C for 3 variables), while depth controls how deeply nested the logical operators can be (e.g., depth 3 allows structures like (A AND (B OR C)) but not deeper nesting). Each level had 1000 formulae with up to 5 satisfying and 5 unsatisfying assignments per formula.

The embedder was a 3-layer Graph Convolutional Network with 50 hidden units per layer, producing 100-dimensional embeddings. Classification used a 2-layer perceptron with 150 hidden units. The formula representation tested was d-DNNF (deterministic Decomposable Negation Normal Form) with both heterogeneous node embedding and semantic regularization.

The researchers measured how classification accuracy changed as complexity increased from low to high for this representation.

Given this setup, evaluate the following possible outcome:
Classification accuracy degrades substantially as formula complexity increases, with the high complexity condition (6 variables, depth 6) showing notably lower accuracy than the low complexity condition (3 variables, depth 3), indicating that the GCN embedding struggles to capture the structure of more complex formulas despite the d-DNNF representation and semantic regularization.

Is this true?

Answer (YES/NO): YES